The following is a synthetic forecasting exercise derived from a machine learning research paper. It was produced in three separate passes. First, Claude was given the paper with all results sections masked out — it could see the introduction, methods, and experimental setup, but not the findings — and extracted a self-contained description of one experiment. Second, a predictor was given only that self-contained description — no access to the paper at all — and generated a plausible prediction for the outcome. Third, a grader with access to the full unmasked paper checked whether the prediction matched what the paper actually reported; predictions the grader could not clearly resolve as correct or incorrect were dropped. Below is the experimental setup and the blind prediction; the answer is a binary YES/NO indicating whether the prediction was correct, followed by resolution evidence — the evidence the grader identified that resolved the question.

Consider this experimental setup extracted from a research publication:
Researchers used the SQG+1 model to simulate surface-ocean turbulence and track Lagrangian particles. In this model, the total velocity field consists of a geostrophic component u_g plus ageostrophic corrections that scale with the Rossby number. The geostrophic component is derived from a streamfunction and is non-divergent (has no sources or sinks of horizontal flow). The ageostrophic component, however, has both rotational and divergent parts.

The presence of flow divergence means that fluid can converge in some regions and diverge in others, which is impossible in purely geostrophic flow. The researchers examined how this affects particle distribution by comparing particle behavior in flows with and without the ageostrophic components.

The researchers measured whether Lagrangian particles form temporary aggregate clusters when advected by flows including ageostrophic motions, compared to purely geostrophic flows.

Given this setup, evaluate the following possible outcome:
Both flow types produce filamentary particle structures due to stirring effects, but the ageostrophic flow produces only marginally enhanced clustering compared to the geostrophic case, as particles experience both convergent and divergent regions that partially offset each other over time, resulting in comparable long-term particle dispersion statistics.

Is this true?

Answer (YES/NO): NO